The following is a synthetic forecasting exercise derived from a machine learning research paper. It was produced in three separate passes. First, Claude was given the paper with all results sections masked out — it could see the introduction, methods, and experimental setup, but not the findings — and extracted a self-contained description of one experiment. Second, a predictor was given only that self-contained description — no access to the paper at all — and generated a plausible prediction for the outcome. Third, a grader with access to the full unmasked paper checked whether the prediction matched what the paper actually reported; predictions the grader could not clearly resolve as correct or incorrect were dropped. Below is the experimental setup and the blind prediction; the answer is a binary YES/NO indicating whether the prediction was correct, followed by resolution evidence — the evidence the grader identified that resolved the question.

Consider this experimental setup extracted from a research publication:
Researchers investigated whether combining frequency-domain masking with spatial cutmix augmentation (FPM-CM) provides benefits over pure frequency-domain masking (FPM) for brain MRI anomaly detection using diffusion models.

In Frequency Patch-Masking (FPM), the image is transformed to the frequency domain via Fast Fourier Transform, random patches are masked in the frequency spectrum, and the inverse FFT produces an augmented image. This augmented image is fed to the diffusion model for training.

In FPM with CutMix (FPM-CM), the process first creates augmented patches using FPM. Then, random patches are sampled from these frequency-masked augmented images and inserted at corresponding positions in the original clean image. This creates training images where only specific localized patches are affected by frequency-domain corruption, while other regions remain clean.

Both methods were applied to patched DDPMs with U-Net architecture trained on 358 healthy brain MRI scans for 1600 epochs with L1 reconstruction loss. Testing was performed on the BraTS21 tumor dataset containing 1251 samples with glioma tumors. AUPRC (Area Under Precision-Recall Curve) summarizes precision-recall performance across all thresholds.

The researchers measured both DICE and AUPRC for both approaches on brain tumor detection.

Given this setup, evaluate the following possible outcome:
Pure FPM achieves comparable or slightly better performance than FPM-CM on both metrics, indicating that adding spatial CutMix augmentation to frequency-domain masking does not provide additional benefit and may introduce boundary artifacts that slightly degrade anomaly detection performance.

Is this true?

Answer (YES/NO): NO